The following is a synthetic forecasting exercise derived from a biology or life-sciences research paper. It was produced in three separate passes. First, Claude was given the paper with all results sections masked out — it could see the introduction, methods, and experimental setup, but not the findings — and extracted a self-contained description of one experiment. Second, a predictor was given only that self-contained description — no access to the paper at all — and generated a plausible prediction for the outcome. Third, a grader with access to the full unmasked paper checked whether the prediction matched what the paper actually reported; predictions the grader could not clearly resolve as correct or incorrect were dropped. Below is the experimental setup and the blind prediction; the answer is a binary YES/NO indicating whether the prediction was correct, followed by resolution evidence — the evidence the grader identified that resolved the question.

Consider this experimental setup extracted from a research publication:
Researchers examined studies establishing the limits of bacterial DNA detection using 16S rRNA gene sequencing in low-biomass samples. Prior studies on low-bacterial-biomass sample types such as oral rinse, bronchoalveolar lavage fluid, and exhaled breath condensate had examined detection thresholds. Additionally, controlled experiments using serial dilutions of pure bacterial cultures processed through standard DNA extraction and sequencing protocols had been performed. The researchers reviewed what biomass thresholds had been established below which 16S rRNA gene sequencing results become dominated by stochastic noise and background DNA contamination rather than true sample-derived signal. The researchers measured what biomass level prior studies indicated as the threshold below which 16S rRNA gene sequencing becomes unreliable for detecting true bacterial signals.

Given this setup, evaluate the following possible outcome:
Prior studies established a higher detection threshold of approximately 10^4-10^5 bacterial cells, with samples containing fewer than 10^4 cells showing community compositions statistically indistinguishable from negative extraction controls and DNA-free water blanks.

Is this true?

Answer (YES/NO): NO